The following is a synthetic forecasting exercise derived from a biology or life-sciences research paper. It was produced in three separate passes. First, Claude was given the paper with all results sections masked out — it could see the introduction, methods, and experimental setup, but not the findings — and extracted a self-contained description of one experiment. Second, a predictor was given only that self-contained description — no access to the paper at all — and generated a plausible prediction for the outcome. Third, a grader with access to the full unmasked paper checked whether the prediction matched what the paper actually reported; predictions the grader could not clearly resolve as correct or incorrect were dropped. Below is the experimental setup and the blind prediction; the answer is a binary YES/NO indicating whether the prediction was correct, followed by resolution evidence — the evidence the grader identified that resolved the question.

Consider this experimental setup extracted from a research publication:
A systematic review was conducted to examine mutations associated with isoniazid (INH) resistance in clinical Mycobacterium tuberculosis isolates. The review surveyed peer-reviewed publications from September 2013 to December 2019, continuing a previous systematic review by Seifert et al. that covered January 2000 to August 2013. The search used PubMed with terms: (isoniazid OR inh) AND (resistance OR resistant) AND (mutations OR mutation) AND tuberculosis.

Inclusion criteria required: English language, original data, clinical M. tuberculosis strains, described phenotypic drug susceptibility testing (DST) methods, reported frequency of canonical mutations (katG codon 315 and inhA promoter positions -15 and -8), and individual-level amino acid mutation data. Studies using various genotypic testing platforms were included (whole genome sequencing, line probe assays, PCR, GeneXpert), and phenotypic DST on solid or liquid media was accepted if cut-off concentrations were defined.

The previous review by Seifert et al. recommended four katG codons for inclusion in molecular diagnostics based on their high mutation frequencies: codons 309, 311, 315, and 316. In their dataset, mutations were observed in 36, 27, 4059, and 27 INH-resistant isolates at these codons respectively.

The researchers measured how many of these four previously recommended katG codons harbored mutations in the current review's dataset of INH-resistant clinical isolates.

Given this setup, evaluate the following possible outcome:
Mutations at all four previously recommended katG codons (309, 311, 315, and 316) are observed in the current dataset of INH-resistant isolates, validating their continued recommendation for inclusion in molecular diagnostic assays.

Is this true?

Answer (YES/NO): NO